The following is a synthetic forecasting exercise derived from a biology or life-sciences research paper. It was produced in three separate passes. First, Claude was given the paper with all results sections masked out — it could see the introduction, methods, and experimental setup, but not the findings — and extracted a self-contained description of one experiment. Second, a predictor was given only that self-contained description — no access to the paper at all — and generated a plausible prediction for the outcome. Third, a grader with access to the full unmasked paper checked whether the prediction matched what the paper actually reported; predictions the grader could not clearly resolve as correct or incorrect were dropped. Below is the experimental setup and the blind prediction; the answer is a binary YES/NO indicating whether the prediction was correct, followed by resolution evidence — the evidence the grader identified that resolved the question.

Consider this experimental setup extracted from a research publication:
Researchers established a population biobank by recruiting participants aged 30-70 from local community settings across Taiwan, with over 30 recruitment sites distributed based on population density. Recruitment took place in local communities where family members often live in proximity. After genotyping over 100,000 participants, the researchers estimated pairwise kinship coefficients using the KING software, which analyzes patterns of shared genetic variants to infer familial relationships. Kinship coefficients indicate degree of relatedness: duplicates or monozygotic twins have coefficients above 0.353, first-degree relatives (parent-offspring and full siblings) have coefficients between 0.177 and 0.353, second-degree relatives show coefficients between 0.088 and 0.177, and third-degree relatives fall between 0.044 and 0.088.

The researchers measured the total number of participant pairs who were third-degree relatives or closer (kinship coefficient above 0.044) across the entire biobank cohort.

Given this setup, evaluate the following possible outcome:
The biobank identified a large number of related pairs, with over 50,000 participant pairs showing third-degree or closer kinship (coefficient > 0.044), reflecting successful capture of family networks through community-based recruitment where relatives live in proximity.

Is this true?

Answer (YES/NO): NO